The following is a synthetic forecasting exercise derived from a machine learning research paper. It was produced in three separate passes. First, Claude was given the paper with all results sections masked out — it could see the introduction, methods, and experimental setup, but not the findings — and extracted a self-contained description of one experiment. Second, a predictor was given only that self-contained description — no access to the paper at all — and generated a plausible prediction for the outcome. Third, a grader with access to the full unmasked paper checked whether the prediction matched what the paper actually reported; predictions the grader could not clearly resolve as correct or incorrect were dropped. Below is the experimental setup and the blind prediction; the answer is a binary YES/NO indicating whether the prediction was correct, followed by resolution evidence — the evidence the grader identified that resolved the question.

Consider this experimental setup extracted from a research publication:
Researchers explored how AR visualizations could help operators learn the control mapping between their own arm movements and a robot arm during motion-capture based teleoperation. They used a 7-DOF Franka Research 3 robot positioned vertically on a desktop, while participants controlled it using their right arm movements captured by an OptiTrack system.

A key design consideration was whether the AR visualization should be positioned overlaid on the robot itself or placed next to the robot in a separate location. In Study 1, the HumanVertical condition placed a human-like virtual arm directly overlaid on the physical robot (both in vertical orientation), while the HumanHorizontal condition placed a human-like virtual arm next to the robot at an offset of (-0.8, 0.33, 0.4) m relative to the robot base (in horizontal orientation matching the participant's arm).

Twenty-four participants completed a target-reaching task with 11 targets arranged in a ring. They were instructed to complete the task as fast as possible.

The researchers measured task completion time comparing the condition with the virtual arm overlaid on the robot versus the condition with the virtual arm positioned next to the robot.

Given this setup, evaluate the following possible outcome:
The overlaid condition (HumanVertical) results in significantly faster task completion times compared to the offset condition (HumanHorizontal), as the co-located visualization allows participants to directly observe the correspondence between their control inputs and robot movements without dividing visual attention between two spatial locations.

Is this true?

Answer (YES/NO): NO